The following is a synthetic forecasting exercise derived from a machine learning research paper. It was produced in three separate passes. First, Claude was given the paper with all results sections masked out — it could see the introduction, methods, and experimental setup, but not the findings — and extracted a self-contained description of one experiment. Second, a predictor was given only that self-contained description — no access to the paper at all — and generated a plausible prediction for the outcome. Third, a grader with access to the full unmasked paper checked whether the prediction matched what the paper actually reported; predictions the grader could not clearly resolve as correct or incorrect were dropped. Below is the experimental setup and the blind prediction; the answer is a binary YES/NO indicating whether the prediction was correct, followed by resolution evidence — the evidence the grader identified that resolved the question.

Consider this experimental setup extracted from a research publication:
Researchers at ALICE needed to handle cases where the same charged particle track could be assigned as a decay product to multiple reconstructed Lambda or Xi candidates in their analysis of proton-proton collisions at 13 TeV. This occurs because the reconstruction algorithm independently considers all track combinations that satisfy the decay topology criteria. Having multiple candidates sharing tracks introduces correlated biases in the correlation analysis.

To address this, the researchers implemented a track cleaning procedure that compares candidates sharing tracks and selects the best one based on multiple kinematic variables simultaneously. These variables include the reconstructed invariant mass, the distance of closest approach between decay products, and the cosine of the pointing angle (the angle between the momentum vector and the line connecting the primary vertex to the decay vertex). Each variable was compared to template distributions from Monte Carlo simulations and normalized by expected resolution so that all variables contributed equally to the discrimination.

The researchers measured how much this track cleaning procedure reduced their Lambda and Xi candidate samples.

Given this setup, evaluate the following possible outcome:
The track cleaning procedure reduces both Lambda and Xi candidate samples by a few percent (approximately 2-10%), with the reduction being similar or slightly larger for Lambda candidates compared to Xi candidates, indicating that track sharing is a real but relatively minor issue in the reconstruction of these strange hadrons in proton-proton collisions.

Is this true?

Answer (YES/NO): NO